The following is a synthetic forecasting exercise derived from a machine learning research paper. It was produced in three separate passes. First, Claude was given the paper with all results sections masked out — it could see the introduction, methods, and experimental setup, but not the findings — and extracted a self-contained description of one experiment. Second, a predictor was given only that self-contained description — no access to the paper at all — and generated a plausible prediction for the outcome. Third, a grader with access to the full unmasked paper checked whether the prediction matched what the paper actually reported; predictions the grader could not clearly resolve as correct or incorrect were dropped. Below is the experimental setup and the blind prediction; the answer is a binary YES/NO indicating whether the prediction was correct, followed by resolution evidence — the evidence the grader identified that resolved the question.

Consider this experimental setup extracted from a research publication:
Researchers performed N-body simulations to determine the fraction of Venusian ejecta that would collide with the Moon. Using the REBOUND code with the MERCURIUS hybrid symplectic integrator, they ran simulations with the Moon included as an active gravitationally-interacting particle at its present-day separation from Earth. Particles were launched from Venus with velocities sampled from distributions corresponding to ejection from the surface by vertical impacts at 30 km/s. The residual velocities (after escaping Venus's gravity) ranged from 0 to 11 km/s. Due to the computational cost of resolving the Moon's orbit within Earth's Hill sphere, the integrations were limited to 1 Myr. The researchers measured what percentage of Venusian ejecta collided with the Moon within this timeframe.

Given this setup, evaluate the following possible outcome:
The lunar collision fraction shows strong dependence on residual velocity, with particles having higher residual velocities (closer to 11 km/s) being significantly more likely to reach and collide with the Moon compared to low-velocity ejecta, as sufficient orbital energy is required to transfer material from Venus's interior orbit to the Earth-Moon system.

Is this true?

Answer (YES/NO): NO